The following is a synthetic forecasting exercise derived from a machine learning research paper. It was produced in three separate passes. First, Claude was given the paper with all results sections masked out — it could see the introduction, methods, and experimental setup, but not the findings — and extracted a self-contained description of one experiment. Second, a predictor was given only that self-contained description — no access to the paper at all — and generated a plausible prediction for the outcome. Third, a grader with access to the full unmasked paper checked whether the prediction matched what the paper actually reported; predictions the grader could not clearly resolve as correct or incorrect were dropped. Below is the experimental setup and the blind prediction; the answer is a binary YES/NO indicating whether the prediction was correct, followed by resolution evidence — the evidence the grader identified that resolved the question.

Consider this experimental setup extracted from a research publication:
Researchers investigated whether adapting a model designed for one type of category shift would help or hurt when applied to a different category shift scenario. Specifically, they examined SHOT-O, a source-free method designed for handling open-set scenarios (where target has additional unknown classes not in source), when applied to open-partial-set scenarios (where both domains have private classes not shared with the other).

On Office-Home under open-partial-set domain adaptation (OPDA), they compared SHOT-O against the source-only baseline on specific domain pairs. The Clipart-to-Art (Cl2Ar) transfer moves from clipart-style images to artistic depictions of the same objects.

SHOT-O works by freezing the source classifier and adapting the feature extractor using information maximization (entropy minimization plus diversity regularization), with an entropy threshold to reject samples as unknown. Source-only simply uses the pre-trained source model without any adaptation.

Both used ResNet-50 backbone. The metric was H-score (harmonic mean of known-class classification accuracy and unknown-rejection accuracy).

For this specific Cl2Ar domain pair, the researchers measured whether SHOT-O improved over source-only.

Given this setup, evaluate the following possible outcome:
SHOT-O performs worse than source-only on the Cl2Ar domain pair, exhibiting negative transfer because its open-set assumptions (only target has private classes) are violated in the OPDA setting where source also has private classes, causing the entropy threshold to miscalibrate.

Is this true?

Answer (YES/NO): NO